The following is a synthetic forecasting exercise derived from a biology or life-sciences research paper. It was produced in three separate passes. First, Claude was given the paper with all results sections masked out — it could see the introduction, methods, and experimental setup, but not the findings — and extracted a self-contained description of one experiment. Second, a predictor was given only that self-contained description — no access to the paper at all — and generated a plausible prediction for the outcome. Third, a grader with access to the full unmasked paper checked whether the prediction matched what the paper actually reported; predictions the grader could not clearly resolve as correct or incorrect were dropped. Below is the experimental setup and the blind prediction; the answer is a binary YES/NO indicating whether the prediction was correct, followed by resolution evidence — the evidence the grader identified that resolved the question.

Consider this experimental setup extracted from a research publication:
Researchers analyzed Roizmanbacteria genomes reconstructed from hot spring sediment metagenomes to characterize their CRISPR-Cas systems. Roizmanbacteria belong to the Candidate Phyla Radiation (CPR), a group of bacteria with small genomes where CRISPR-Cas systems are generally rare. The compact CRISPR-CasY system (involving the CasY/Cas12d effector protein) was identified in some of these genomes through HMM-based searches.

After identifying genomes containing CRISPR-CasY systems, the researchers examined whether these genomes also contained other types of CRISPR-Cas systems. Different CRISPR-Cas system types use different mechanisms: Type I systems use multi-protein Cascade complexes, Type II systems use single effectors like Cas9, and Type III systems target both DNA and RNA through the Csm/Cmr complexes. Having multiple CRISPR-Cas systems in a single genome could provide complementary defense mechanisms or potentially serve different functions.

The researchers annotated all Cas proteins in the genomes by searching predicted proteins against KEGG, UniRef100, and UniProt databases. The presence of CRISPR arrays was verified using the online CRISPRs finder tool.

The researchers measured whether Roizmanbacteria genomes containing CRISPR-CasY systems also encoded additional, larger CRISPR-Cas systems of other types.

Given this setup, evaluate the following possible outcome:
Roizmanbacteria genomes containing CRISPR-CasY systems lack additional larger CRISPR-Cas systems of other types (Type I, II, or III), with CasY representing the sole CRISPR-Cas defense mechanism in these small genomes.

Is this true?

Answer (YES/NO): NO